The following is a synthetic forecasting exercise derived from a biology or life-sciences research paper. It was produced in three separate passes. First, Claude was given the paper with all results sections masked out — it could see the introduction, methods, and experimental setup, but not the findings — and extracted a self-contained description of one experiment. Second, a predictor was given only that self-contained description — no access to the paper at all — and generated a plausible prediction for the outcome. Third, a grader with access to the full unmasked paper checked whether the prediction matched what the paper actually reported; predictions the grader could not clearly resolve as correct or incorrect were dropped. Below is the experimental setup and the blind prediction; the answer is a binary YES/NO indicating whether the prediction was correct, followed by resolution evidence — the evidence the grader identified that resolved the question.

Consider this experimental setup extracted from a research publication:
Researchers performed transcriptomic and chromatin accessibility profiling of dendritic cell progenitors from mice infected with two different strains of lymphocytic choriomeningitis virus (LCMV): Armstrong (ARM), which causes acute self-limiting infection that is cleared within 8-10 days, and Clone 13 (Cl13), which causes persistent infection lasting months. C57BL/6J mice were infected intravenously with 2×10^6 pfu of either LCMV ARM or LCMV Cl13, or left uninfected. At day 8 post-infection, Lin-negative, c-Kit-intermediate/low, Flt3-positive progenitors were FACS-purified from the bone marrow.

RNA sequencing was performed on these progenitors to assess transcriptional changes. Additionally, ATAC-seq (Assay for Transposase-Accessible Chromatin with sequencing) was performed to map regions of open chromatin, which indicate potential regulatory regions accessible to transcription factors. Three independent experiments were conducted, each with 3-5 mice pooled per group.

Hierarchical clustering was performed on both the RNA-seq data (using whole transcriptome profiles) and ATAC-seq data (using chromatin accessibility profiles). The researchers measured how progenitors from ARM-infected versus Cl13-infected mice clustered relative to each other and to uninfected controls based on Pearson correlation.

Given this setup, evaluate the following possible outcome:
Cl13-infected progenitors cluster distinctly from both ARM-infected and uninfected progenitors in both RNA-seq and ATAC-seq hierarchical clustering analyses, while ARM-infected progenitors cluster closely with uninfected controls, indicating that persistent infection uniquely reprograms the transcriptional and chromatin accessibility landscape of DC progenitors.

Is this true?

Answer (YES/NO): NO